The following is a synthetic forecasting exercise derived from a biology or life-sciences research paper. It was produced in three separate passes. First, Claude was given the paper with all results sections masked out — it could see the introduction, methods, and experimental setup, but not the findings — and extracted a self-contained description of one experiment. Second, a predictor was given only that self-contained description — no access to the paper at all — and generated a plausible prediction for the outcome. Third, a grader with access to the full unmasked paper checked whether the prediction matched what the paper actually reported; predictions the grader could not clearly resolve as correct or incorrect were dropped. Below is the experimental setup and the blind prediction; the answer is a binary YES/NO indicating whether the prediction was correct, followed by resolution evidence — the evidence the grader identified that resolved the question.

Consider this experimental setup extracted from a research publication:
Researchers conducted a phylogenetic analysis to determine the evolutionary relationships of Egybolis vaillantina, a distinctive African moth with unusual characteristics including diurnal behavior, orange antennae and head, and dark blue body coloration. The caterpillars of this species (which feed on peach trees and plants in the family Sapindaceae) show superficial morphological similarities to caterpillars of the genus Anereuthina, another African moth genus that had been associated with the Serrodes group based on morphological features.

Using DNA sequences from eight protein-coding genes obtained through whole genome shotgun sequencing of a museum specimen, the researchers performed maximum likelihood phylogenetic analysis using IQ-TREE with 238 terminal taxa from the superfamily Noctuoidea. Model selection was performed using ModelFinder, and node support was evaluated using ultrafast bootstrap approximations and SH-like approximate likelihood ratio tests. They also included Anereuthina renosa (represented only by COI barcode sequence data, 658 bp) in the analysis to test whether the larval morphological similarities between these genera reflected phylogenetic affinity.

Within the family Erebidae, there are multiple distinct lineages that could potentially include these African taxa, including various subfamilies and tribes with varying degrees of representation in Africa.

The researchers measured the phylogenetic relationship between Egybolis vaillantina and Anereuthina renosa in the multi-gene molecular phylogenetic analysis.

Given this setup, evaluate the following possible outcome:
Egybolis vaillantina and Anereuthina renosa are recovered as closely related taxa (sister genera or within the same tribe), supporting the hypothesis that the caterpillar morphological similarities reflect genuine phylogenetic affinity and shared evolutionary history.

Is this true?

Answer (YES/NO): YES